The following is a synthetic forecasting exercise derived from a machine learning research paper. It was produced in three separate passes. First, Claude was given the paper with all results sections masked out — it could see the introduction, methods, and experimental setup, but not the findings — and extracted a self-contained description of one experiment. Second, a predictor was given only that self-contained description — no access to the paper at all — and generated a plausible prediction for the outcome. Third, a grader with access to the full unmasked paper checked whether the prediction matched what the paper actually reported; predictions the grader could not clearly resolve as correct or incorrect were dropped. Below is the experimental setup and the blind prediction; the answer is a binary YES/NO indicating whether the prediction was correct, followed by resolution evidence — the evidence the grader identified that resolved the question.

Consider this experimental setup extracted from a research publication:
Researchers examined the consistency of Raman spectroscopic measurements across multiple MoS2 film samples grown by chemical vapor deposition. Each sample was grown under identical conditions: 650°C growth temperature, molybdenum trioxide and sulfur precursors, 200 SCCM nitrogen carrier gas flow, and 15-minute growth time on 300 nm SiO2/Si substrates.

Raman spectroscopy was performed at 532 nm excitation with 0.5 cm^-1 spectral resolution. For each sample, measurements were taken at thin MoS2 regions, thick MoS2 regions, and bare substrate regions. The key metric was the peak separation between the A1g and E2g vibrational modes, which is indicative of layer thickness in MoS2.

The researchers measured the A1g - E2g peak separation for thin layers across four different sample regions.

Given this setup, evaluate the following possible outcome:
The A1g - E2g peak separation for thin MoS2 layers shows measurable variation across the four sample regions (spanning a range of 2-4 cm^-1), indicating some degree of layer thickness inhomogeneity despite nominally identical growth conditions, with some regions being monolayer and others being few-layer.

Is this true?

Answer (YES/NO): NO